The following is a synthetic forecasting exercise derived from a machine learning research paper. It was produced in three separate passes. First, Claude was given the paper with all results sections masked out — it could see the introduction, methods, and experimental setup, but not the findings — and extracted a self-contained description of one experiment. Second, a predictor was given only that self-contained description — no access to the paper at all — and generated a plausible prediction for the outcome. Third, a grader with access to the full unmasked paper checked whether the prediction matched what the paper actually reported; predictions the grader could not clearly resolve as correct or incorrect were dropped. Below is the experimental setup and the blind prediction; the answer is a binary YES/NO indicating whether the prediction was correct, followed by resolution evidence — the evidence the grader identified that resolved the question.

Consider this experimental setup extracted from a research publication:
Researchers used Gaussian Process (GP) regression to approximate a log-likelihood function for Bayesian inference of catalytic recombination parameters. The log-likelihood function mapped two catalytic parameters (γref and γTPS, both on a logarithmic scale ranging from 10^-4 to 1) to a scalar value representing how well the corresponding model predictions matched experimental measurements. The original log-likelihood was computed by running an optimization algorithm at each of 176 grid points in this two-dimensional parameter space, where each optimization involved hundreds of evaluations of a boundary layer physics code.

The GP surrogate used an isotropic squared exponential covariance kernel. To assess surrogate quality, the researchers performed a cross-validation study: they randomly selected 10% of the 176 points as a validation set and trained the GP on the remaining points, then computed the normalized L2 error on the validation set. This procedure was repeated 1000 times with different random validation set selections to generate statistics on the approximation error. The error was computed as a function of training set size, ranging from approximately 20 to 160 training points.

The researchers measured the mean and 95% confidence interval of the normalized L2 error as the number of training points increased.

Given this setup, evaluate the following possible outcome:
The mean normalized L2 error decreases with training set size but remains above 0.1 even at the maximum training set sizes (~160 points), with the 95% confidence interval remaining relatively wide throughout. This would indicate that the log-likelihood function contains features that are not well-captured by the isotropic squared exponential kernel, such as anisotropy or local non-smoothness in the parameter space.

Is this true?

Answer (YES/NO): NO